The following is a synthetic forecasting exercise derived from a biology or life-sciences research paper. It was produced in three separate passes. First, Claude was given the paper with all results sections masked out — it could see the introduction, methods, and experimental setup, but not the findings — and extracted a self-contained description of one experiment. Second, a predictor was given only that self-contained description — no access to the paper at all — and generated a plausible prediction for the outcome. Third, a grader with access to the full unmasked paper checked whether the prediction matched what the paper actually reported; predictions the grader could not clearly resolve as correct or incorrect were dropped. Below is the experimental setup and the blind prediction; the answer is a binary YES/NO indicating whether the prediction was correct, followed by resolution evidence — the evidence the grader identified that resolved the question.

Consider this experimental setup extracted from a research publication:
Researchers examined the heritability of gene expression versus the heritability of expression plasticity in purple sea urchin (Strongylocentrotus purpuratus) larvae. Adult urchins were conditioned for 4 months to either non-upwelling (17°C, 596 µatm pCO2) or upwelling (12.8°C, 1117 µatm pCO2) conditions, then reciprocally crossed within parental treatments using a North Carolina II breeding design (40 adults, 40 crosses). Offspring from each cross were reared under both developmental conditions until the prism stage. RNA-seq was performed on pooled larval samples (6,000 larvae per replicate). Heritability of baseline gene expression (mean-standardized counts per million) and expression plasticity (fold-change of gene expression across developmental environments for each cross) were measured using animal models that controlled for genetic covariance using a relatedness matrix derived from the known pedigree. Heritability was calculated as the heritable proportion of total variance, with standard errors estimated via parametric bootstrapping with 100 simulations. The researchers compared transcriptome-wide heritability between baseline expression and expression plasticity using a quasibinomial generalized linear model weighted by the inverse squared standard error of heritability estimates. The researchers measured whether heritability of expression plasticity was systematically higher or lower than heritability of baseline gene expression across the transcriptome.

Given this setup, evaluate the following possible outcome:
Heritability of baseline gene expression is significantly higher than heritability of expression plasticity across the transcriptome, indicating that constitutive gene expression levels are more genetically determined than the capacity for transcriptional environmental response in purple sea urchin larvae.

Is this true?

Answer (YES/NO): NO